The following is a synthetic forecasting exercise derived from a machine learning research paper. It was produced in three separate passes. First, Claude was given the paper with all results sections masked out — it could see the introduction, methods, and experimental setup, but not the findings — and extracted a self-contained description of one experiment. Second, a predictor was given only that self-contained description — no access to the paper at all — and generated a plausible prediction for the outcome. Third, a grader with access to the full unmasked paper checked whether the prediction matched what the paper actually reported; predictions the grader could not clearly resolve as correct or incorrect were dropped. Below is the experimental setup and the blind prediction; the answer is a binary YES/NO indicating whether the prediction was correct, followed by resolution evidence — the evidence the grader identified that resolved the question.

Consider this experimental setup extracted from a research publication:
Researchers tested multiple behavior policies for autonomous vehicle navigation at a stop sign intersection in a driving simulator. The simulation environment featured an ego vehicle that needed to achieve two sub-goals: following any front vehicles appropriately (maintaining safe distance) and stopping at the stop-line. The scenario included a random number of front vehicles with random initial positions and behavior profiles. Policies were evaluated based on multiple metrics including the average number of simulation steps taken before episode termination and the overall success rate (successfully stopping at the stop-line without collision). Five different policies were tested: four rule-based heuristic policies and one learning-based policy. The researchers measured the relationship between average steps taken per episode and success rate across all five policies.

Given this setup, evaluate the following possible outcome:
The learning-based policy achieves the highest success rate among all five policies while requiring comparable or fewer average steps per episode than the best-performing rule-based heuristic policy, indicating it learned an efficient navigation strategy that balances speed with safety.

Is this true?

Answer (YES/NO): NO